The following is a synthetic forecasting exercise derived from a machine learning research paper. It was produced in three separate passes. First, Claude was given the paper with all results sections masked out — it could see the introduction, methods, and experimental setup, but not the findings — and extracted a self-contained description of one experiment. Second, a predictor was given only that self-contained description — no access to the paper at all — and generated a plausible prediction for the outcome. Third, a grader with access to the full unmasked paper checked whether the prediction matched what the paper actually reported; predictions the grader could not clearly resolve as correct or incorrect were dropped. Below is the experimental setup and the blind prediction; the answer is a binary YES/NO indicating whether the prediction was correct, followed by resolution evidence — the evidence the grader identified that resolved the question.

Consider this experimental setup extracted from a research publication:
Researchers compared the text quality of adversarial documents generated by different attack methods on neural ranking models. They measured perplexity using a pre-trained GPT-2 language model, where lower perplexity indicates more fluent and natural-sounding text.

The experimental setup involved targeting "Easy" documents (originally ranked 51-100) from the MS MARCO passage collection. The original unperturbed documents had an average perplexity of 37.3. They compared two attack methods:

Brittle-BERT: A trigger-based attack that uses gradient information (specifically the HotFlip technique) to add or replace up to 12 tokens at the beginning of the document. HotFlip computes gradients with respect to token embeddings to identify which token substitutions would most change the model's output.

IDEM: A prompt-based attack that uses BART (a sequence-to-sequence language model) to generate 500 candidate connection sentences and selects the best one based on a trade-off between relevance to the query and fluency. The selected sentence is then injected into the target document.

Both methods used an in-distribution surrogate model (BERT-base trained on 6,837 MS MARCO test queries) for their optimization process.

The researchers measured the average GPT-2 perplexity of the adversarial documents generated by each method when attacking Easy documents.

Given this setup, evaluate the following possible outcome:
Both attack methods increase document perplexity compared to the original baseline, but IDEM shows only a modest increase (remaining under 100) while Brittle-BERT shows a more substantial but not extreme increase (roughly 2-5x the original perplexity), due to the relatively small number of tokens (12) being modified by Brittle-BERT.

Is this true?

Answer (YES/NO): NO